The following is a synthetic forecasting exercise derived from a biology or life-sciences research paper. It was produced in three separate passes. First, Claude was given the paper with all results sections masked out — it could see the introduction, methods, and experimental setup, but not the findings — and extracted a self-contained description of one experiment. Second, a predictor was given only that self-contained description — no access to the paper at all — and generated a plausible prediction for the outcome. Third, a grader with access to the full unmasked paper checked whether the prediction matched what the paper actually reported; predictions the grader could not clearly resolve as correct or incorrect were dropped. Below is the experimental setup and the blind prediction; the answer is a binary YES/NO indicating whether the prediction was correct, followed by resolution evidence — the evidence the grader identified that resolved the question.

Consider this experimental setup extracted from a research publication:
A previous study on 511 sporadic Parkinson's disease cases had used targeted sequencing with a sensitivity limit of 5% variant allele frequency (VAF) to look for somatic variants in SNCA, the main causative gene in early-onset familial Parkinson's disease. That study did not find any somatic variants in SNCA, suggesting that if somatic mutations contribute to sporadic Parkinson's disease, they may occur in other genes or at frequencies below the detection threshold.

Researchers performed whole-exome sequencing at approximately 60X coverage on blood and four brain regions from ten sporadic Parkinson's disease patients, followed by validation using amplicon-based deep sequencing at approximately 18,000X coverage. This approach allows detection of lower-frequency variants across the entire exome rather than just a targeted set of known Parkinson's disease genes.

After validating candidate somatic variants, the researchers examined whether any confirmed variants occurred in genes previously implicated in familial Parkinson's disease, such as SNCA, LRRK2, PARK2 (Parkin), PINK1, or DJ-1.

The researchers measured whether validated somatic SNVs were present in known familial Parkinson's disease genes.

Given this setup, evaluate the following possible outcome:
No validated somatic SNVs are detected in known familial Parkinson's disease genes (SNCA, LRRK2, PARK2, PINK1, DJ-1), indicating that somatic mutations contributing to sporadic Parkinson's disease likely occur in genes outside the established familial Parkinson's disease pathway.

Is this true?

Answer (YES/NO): YES